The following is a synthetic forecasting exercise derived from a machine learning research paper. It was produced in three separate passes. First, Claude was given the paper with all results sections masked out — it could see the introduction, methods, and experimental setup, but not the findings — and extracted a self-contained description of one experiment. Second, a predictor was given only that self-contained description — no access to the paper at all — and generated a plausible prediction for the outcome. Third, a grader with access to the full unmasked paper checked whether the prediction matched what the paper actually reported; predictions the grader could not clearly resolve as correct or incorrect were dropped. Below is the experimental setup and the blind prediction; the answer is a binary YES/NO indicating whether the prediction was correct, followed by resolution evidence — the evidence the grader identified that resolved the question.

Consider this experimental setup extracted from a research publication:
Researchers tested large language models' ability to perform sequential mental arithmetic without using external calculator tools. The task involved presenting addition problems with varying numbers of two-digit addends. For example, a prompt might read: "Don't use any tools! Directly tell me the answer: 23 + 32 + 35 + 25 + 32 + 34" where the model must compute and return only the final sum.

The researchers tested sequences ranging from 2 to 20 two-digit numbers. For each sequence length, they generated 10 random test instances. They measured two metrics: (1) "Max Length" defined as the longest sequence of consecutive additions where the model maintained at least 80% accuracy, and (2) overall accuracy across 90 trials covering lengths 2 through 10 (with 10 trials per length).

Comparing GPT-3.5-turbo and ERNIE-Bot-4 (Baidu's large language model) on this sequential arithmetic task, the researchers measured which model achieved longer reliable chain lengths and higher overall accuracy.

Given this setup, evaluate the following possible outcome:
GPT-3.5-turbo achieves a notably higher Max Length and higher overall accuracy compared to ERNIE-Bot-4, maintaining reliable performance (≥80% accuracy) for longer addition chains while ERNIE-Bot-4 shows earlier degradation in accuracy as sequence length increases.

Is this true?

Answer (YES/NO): NO